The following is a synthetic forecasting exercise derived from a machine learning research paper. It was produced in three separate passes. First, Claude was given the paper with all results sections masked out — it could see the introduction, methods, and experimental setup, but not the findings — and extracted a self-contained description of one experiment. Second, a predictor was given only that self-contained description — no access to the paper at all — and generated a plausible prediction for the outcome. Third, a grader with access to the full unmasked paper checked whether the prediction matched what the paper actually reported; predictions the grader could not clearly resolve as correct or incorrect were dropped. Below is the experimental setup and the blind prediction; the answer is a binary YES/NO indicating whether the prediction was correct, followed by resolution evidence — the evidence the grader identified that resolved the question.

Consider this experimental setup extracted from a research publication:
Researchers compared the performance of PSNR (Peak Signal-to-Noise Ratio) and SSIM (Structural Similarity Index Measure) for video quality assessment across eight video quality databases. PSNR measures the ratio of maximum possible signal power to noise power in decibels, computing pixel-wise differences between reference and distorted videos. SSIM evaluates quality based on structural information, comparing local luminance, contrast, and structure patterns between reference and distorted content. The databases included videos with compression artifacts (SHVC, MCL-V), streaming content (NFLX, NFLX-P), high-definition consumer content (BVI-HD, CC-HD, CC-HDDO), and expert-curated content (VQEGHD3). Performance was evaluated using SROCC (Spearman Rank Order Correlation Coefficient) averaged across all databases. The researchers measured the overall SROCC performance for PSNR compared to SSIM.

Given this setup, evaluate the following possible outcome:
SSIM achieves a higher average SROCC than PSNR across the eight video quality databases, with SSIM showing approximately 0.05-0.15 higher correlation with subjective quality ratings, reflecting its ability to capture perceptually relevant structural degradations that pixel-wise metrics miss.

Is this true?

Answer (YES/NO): NO